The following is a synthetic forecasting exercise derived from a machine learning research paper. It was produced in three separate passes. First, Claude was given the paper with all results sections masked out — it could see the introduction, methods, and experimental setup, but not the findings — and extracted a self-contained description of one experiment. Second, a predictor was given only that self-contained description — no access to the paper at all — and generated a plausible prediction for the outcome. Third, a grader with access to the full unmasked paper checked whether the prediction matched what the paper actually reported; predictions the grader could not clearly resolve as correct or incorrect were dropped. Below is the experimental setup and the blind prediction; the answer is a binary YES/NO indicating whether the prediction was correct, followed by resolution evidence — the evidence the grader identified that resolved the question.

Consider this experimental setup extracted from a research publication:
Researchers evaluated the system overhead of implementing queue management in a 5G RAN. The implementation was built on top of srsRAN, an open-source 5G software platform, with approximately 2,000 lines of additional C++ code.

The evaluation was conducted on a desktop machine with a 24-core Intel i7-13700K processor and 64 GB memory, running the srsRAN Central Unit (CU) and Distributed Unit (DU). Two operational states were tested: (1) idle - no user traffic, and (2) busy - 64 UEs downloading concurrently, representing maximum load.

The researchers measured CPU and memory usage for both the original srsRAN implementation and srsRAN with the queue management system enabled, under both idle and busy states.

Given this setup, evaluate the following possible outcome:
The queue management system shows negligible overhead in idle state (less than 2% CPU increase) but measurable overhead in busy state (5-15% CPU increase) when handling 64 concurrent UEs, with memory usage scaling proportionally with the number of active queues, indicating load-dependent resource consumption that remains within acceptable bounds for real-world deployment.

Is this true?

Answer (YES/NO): NO